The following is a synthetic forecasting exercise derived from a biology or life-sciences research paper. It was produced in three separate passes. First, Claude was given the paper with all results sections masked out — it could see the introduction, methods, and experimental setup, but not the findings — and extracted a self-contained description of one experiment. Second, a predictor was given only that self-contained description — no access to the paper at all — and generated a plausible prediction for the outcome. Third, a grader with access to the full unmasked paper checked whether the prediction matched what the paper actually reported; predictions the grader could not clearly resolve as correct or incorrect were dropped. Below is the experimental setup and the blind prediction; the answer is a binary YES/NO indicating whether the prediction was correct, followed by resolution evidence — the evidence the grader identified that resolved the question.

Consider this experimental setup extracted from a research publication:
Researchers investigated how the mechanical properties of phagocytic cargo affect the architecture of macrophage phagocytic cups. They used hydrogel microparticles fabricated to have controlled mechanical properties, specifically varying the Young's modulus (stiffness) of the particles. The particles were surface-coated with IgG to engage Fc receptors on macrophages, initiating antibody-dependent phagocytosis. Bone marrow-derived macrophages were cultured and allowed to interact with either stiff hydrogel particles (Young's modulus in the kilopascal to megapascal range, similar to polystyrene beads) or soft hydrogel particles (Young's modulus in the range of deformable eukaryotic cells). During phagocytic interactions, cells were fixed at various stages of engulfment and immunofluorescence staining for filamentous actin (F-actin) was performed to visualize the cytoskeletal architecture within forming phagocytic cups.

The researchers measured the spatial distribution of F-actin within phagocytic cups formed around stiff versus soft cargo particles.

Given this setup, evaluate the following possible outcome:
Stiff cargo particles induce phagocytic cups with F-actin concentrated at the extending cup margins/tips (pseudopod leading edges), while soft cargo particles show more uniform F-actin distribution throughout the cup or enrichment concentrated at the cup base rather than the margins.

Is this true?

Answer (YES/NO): YES